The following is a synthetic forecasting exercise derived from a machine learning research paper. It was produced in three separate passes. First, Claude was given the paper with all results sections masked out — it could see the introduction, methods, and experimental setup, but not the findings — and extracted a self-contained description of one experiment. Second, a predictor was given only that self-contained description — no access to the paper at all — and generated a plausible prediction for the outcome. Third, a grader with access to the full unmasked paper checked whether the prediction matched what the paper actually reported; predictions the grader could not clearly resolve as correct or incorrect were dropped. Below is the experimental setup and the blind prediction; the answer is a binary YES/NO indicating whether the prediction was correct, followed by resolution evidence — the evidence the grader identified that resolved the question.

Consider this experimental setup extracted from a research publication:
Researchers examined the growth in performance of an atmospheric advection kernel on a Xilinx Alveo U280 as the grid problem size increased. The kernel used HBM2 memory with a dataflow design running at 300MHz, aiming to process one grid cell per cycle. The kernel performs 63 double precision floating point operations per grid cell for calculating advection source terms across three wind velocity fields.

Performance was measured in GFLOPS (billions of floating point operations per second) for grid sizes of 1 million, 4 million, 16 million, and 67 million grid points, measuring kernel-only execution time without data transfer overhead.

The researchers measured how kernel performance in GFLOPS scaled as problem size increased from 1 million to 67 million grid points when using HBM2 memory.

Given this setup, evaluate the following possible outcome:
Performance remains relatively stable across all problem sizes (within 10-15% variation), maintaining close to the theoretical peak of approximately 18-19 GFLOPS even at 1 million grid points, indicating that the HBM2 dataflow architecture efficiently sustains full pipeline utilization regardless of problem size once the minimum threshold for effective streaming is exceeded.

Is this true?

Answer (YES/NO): NO